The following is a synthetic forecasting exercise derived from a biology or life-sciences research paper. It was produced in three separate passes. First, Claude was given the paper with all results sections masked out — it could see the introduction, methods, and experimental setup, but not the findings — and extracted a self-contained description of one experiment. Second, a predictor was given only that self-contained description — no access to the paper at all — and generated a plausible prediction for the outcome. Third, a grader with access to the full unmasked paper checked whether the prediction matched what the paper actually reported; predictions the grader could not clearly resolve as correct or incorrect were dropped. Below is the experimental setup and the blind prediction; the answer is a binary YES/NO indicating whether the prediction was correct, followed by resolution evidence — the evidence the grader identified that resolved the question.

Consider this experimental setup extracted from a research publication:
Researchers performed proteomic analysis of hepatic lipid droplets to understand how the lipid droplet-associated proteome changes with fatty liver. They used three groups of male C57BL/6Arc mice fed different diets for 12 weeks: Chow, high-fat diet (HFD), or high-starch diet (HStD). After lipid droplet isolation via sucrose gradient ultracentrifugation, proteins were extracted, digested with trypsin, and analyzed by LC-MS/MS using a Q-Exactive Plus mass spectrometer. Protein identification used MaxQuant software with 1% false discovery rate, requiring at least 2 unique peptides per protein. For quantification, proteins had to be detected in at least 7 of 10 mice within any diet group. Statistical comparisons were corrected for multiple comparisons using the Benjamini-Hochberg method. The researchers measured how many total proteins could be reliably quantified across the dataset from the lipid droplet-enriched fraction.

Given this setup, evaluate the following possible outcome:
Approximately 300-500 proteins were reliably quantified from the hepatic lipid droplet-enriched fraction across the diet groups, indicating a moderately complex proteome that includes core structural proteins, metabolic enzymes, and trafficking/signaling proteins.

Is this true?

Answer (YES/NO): NO